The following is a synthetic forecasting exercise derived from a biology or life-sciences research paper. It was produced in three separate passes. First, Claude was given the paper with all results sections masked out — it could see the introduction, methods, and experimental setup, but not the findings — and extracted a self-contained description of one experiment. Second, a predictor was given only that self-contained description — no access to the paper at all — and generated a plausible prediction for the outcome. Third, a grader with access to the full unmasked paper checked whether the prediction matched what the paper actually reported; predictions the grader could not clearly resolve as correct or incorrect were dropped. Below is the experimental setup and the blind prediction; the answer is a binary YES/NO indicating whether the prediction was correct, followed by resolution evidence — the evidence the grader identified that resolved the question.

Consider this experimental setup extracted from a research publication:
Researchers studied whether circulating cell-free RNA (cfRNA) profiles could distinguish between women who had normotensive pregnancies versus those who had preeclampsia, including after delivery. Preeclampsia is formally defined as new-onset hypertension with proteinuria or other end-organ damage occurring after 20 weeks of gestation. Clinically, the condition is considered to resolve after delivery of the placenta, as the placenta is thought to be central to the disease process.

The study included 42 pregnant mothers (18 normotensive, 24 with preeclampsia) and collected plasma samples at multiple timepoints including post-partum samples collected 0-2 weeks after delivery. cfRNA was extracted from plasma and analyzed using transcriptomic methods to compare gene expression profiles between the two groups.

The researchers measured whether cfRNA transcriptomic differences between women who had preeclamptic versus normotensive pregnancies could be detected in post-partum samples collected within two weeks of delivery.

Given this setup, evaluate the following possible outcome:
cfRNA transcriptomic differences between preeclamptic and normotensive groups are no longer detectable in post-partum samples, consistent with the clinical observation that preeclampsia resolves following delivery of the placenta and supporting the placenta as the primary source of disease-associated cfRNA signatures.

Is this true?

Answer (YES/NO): YES